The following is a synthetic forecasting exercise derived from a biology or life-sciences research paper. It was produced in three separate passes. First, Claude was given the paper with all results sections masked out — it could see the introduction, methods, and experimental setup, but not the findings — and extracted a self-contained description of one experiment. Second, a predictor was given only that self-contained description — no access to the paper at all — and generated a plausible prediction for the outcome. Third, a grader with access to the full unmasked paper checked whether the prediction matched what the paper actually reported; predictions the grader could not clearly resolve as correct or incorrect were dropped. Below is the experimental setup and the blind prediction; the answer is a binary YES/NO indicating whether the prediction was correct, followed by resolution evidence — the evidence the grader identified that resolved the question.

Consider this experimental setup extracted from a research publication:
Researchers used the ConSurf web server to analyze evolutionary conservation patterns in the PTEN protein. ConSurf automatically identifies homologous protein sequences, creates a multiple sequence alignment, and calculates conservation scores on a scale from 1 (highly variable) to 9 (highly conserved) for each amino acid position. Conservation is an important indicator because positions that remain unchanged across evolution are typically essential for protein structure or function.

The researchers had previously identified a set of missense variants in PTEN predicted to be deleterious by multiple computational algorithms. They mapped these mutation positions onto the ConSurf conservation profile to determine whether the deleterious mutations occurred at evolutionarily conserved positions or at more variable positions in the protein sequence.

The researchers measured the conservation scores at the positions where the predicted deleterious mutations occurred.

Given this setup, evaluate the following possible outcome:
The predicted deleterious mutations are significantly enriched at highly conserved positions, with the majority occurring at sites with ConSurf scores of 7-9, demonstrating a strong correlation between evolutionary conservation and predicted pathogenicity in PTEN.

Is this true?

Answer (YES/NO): YES